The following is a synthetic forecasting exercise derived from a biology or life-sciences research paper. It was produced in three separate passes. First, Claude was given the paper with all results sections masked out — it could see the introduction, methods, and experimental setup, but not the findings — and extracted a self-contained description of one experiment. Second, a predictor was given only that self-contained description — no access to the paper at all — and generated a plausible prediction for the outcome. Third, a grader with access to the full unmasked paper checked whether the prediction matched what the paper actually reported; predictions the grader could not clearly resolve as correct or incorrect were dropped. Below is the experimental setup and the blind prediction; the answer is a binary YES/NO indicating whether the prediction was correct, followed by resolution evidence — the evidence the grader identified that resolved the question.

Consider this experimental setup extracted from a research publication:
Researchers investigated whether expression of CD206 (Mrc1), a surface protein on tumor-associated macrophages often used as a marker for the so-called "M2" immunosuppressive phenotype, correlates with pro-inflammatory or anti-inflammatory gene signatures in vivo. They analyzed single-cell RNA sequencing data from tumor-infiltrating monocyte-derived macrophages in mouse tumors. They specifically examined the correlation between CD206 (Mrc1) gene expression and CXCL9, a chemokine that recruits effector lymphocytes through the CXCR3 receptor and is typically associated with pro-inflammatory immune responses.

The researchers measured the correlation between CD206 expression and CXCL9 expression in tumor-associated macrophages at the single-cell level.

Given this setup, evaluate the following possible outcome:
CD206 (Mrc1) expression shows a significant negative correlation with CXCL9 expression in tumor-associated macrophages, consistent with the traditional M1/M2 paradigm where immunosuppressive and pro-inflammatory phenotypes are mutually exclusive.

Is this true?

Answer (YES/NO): NO